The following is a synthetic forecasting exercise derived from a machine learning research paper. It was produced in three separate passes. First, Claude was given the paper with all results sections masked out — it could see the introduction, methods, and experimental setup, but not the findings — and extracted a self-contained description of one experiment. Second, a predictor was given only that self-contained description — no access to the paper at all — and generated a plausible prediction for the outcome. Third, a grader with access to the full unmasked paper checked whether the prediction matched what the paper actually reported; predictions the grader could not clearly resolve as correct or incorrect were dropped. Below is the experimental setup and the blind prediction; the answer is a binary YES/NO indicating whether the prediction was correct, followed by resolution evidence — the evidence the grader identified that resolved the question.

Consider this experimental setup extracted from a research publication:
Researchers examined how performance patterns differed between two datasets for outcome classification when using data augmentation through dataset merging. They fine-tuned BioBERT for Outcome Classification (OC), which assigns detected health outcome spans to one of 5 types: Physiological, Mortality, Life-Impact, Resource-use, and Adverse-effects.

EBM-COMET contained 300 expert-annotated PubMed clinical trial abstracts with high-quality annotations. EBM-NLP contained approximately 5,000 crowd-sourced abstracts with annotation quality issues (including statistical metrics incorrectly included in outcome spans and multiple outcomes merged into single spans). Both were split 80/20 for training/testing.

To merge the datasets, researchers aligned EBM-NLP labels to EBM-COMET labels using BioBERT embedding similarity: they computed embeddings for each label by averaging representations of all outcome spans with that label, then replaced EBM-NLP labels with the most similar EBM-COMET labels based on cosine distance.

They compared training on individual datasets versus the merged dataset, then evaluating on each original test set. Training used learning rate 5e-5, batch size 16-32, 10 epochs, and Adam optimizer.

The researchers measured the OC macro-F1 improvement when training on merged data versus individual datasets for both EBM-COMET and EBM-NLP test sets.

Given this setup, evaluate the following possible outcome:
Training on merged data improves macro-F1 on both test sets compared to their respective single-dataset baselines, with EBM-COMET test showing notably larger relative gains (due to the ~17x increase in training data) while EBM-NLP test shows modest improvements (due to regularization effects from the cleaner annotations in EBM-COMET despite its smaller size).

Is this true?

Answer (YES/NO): NO